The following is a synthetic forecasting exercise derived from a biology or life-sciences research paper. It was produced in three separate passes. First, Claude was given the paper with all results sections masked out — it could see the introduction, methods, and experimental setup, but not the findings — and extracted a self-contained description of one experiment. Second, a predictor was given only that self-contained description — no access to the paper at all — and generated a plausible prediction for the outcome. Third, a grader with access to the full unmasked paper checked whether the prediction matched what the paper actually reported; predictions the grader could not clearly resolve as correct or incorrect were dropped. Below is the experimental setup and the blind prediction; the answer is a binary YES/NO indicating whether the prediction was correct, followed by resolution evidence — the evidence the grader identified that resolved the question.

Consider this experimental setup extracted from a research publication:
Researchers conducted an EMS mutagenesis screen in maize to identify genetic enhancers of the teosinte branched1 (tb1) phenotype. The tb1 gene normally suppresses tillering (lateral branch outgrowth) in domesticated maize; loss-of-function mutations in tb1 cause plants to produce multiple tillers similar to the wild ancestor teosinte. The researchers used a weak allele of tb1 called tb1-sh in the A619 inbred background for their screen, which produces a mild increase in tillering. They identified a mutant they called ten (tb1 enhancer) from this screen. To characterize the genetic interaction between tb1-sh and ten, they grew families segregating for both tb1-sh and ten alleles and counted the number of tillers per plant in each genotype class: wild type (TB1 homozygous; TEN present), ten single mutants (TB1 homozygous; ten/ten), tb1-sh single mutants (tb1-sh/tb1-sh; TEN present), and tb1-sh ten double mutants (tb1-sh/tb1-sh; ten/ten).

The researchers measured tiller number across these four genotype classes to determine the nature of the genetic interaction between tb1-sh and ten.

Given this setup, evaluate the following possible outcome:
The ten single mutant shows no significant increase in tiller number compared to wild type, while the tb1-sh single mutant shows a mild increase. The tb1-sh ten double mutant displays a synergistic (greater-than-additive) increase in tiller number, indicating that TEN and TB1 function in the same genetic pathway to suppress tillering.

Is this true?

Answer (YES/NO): NO